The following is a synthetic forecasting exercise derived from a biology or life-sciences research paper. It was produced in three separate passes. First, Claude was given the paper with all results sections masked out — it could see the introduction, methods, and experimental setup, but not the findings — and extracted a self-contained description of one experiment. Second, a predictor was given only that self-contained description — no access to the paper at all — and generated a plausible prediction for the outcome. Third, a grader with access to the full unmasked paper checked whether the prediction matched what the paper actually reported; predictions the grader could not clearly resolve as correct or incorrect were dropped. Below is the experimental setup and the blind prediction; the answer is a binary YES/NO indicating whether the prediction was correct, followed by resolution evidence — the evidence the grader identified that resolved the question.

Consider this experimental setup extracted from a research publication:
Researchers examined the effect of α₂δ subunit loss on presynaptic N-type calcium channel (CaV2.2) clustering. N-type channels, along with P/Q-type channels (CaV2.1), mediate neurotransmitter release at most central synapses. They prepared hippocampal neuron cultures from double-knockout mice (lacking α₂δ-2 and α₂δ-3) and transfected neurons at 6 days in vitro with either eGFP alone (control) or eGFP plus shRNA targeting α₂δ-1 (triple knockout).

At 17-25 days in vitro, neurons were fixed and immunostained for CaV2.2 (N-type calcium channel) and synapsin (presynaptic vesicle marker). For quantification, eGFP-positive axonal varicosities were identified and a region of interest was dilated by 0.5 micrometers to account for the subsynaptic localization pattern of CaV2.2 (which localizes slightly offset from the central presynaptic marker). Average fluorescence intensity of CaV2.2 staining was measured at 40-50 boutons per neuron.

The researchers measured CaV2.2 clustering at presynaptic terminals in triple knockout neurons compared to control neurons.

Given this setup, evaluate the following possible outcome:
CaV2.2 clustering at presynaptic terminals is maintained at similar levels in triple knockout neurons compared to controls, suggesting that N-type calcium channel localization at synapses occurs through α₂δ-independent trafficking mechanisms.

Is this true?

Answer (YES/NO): NO